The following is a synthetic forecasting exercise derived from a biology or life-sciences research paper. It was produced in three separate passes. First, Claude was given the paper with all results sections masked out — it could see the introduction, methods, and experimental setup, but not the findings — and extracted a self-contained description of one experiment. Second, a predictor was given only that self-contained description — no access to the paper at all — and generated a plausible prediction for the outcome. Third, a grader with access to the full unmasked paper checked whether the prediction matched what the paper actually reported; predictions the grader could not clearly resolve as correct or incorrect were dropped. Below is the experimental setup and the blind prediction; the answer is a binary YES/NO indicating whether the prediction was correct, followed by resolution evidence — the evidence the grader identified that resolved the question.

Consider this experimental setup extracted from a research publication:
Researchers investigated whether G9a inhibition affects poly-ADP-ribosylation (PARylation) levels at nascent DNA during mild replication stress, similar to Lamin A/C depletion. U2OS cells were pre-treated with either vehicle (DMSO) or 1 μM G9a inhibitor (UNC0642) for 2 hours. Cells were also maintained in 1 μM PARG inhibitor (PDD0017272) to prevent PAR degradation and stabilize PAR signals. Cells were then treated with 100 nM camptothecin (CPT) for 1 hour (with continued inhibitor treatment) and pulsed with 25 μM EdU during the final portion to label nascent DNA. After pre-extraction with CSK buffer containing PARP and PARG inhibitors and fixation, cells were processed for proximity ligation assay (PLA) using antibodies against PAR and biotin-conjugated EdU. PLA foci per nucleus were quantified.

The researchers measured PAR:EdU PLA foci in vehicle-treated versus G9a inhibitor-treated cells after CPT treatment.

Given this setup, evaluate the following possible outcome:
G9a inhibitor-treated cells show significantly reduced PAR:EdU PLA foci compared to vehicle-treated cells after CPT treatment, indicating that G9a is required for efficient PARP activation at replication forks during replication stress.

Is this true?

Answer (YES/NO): YES